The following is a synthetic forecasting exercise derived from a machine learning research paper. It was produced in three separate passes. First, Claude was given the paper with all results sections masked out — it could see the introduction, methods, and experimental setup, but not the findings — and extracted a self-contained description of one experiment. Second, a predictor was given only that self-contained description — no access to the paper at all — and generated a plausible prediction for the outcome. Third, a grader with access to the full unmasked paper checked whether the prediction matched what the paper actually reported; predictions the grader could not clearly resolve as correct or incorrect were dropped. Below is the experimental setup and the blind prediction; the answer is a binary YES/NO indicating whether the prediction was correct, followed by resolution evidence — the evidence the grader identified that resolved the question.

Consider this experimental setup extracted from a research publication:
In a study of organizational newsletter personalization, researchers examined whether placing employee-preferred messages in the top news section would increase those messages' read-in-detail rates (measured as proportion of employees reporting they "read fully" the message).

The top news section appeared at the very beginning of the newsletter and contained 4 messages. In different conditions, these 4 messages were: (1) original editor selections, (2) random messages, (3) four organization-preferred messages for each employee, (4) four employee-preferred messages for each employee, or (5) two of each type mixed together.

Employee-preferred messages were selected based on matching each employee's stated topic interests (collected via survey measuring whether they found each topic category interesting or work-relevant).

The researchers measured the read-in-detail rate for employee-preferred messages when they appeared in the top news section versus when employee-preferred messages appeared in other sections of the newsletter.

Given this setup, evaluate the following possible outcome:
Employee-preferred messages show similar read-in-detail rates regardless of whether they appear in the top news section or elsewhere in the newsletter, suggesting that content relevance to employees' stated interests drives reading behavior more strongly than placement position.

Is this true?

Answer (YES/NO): NO